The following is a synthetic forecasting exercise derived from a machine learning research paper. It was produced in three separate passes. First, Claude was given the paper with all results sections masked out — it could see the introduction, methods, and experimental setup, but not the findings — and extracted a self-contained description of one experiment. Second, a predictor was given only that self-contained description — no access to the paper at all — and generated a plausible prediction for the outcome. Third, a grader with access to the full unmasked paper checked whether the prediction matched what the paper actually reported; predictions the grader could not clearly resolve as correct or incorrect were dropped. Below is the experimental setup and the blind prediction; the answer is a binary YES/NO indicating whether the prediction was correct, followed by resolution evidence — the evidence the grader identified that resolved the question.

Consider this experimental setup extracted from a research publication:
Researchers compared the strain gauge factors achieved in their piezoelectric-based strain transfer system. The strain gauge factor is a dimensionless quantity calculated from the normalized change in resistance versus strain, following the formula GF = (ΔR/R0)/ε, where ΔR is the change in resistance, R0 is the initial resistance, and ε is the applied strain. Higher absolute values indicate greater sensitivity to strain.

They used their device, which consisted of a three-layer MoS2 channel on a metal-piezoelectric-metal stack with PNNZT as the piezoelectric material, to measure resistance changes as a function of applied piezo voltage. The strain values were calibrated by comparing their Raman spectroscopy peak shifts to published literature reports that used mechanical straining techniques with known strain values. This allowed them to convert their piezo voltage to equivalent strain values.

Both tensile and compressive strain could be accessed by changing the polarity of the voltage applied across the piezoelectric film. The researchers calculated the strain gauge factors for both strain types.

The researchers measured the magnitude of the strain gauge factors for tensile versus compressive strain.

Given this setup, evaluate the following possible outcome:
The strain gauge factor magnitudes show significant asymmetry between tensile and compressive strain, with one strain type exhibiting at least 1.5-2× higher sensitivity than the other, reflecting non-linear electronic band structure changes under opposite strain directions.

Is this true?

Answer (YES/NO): NO